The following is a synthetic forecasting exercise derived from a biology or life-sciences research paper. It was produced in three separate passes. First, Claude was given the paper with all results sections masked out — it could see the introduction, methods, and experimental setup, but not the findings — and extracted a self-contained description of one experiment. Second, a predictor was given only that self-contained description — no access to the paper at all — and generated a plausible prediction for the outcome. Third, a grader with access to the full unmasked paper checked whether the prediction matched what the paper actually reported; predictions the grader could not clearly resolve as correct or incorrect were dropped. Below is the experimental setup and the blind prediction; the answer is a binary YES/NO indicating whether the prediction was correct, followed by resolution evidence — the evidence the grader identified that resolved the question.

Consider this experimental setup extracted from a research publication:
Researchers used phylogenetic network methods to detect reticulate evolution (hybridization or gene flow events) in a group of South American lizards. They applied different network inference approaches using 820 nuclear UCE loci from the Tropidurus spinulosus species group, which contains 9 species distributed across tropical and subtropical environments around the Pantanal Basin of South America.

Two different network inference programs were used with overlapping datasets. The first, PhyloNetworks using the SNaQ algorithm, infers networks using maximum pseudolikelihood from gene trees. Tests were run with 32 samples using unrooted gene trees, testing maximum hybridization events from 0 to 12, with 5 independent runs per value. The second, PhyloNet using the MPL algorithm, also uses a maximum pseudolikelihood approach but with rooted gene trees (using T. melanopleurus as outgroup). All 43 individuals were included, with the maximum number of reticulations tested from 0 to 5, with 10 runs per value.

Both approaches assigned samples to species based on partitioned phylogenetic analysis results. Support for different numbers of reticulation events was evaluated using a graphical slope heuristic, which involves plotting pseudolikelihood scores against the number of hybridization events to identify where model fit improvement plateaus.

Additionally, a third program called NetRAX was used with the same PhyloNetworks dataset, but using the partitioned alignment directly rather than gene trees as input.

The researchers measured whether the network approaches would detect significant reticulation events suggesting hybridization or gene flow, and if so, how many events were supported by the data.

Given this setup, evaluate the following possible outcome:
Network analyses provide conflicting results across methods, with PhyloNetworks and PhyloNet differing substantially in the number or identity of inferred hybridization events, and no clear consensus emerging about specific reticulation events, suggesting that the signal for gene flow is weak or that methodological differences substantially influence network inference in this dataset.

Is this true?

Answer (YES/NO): NO